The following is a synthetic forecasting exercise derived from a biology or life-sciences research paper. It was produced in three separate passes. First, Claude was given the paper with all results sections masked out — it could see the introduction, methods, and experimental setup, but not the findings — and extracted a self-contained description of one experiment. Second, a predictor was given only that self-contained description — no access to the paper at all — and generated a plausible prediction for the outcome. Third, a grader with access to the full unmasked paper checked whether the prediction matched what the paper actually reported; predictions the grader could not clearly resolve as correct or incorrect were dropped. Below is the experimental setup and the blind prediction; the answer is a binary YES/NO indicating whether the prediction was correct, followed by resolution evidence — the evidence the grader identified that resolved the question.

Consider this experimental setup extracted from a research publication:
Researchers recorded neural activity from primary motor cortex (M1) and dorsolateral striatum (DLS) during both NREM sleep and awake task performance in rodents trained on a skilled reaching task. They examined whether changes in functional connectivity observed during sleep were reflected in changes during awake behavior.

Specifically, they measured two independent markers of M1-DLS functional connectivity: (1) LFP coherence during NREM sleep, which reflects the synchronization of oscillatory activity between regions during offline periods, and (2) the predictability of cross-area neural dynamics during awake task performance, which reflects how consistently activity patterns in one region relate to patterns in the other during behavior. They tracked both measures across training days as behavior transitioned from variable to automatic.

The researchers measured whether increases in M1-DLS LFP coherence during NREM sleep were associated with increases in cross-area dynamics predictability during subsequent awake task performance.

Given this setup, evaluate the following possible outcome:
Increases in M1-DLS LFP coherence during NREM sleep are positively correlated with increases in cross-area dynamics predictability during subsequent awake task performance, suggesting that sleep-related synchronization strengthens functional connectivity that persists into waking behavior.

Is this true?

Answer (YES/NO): YES